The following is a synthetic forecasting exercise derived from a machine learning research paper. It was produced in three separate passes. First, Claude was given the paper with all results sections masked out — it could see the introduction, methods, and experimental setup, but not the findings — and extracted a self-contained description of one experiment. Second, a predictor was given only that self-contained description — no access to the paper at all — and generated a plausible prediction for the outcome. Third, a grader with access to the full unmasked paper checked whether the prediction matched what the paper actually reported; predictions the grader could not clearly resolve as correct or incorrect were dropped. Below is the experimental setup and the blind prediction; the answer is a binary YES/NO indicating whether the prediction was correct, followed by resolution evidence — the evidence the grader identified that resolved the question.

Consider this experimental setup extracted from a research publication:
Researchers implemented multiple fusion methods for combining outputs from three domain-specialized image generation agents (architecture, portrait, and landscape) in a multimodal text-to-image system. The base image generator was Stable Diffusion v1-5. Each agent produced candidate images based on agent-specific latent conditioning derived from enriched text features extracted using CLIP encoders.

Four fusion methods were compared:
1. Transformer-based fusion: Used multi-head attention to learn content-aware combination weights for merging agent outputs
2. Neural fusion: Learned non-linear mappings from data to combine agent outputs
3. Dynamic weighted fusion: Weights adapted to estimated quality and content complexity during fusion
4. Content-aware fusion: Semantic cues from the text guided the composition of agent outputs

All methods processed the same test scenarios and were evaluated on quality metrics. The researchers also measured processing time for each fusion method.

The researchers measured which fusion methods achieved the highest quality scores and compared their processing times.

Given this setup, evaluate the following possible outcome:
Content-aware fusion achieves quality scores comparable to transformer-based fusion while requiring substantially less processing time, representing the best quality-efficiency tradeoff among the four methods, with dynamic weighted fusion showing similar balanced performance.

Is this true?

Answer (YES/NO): NO